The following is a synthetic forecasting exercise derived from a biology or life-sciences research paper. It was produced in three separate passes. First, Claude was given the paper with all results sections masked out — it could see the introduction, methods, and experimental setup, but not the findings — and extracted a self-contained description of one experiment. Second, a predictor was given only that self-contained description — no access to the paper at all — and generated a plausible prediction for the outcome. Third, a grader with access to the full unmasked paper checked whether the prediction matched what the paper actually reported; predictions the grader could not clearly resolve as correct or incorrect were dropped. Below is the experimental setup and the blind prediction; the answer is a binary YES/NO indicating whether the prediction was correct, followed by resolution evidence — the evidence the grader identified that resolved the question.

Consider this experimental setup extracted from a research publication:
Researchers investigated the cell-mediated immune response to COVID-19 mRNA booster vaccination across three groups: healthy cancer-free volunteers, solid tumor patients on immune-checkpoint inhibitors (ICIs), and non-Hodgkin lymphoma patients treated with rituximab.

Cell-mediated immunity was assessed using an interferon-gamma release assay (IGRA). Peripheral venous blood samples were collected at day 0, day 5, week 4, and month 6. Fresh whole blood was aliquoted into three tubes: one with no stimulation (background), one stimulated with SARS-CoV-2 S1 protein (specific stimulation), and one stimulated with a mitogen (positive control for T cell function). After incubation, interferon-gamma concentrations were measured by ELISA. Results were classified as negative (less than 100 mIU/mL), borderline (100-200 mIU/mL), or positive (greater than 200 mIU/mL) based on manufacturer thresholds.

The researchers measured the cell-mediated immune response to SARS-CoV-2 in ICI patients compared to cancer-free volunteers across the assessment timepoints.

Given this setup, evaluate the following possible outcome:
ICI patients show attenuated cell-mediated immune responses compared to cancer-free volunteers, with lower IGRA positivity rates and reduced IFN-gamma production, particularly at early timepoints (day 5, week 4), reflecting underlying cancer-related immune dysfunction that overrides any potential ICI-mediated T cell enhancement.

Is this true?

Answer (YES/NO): NO